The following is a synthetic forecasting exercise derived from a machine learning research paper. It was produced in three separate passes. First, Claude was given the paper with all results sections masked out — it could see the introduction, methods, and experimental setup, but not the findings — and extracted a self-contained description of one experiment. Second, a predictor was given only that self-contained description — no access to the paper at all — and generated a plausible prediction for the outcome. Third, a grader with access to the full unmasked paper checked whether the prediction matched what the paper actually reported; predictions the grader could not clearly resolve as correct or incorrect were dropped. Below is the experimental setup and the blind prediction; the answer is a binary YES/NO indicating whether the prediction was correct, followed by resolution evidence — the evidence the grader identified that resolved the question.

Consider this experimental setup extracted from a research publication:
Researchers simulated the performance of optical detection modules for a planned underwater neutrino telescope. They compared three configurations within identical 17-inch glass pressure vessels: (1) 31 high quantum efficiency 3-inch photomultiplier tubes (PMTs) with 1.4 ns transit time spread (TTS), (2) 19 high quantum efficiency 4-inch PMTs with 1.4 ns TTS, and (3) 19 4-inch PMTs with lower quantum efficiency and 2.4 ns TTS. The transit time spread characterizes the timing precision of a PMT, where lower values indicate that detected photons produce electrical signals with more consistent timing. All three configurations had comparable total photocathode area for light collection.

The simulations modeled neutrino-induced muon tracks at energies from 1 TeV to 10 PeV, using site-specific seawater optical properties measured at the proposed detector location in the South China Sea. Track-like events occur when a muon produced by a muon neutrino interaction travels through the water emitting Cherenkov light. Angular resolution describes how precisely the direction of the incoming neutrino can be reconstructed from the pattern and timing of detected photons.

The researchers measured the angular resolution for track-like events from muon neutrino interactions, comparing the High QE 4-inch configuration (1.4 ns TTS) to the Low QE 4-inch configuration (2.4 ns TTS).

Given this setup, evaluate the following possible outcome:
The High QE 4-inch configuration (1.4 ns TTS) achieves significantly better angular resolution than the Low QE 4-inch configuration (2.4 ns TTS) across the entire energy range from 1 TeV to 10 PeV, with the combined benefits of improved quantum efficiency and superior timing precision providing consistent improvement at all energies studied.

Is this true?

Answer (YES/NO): NO